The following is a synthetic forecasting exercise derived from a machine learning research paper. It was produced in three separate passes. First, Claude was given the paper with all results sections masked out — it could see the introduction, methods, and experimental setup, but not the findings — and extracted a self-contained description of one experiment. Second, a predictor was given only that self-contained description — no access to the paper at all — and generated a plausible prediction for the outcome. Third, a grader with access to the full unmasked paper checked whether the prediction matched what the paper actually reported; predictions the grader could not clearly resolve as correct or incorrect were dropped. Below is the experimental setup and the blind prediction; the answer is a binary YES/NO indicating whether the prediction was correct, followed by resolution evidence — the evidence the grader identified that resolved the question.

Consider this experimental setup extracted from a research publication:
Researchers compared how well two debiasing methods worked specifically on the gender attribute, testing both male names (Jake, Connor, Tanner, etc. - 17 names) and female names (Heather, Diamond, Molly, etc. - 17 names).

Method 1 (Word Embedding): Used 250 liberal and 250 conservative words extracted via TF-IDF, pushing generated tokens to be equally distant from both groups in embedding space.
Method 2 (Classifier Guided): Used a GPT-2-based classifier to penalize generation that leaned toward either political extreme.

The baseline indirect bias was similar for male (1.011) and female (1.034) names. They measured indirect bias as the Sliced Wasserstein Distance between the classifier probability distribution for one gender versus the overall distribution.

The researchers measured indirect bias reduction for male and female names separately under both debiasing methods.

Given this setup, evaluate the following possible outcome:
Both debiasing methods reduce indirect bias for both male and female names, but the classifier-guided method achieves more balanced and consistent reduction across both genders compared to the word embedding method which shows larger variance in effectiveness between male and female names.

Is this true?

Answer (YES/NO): YES